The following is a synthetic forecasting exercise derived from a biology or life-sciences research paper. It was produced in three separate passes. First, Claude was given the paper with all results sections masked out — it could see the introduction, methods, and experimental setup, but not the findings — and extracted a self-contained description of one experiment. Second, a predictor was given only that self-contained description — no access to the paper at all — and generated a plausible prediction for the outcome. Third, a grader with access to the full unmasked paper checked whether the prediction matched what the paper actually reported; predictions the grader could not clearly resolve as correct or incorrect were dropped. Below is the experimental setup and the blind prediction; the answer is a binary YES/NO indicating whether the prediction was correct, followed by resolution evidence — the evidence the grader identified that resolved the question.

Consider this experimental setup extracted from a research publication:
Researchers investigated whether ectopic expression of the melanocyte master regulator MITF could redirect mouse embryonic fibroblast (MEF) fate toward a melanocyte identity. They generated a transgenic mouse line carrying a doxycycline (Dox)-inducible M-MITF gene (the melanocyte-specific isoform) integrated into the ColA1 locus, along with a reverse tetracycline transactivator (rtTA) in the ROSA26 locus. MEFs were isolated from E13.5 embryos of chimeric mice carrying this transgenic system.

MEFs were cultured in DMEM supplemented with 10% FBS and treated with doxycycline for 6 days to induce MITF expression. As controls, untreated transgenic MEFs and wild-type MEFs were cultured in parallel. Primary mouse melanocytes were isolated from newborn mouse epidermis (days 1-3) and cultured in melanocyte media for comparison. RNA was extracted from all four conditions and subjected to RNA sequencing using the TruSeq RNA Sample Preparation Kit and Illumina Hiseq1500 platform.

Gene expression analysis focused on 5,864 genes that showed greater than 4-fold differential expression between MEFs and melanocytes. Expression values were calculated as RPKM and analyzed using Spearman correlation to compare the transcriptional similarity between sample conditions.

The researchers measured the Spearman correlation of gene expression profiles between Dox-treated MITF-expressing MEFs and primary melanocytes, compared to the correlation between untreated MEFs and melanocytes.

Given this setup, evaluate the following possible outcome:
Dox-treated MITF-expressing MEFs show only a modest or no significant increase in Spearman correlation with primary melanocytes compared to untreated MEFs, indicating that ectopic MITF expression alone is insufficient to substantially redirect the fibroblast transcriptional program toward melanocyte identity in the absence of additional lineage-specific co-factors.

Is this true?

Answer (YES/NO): NO